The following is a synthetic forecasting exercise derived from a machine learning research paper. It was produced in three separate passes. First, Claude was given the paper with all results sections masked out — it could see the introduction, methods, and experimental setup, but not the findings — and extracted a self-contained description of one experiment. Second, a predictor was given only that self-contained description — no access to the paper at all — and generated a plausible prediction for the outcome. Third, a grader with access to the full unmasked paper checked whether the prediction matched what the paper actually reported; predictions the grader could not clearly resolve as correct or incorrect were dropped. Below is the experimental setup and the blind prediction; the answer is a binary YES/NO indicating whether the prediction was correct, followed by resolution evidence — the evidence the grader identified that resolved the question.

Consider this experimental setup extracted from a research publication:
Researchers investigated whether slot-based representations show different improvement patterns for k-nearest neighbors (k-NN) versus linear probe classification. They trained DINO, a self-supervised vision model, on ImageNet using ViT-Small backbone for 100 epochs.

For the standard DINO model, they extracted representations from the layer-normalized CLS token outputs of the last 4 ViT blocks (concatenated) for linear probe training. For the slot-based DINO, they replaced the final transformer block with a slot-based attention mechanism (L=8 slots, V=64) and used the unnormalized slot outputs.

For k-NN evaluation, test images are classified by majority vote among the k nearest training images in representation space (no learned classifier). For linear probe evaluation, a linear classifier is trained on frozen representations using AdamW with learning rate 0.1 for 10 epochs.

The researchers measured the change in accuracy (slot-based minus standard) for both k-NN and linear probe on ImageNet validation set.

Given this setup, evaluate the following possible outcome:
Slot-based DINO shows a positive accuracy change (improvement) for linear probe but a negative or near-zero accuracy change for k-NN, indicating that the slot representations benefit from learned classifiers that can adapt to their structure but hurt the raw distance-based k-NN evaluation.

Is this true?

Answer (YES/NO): NO